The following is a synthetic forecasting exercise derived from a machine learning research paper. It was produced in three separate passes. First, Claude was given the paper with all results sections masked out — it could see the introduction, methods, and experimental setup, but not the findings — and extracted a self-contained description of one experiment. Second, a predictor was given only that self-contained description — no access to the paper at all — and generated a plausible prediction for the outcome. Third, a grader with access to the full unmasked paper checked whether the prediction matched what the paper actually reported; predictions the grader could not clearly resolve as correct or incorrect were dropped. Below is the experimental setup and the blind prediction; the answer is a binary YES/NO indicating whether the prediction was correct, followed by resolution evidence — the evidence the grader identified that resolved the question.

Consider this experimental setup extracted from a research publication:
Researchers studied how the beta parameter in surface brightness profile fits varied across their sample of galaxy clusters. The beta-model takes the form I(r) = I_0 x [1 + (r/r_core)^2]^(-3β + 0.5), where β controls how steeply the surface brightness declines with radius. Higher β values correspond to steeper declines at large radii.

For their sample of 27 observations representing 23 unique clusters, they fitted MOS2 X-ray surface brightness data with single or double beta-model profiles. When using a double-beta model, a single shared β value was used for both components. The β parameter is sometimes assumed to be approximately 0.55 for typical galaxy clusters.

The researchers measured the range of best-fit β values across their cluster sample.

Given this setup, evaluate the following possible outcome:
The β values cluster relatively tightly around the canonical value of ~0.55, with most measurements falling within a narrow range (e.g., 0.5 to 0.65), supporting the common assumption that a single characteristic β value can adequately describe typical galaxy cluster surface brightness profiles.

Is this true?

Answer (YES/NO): NO